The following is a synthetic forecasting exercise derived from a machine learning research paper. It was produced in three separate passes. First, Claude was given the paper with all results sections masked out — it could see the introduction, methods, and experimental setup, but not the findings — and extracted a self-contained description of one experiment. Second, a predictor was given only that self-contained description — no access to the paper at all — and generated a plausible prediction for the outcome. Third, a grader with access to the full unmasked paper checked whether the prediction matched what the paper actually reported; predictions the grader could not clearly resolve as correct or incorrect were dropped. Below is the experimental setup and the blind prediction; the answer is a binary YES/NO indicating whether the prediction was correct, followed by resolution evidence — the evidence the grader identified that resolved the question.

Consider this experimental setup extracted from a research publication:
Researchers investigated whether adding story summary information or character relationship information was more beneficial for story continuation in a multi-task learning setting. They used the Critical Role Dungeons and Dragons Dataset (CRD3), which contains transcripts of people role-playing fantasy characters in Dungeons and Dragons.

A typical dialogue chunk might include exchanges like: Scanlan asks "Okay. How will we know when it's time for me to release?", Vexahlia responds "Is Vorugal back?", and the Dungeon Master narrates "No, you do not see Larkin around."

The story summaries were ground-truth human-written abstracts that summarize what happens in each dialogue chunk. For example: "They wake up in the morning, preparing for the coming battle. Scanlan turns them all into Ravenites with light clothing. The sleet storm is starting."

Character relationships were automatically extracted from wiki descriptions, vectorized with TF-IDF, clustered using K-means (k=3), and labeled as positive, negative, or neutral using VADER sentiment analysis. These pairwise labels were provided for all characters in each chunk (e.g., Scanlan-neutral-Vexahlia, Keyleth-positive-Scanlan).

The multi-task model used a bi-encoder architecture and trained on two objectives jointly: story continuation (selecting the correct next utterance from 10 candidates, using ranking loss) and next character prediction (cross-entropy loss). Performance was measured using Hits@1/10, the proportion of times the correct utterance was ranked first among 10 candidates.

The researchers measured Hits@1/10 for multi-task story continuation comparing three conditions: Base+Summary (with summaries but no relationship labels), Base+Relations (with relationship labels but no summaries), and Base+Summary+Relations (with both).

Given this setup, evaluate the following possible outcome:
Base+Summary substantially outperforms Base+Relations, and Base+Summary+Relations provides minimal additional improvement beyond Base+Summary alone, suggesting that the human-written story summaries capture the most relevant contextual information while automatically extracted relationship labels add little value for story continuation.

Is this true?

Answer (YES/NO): NO